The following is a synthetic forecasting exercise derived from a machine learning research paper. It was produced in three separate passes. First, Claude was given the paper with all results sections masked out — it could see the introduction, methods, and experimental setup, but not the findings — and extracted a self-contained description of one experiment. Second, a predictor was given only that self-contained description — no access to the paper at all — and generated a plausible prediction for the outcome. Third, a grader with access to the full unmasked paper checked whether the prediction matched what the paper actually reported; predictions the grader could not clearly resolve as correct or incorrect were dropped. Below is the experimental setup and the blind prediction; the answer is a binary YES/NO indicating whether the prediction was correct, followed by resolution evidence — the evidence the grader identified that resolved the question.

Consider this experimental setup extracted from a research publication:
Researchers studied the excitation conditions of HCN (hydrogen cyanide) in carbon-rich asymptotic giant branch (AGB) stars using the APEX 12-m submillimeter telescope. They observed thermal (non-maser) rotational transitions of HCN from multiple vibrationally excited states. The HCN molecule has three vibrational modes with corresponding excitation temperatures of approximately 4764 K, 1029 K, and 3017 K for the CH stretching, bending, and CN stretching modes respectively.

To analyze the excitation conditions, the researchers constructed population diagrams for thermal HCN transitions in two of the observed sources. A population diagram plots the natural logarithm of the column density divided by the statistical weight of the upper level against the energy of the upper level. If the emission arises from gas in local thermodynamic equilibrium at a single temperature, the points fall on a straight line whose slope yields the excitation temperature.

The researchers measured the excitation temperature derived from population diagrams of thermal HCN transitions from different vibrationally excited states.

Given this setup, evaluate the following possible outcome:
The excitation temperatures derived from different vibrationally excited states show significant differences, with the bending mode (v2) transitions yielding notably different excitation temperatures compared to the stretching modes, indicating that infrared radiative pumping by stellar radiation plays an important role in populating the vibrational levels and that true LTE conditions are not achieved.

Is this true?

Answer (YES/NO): NO